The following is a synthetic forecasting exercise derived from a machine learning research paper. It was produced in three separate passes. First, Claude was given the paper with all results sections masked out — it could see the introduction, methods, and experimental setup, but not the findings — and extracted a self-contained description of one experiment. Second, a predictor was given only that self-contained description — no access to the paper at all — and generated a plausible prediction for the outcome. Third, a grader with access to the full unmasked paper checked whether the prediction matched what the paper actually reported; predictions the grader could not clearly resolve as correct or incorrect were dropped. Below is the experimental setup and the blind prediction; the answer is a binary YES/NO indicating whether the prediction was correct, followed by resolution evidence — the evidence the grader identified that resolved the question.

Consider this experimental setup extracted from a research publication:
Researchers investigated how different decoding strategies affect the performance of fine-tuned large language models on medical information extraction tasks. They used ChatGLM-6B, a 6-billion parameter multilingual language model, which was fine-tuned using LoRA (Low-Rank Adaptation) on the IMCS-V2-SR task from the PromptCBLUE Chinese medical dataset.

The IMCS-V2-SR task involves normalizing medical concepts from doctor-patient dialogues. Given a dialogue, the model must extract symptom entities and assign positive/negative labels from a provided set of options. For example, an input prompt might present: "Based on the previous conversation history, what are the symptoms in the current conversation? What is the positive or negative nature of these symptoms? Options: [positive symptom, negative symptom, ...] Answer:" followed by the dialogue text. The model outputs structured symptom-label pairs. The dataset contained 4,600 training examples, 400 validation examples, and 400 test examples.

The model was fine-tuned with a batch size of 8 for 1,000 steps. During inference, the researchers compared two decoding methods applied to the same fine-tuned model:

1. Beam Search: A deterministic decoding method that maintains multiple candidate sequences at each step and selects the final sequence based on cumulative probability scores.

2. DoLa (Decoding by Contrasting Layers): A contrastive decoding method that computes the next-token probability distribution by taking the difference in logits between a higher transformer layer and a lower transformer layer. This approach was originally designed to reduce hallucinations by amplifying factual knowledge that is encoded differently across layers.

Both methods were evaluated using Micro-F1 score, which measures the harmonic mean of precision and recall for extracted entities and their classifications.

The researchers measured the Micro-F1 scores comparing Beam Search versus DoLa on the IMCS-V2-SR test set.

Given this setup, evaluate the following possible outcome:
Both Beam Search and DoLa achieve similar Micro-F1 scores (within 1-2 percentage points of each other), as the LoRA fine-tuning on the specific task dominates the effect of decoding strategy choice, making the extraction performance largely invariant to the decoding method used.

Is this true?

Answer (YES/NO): NO